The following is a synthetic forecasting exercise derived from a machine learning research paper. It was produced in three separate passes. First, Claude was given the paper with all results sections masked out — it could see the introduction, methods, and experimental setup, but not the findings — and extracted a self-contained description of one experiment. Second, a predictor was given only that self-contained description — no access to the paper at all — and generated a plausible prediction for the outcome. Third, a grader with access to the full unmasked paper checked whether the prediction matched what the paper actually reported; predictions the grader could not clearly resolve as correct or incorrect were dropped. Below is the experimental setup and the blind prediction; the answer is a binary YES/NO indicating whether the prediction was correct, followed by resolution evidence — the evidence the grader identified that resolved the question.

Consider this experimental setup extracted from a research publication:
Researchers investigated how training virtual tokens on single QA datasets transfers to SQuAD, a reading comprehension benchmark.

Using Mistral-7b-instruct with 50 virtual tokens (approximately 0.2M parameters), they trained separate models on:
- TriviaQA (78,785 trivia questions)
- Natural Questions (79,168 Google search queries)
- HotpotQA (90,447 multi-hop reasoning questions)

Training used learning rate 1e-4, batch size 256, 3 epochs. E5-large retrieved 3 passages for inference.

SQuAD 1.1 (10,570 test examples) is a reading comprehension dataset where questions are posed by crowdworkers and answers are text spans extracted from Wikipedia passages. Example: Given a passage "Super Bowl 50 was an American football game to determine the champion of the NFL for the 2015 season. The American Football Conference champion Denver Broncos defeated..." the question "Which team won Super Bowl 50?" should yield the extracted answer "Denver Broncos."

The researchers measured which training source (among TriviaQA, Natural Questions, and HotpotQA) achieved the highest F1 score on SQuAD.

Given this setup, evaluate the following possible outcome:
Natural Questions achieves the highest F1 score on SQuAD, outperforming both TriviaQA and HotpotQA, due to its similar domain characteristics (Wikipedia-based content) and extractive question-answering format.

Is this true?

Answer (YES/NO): NO